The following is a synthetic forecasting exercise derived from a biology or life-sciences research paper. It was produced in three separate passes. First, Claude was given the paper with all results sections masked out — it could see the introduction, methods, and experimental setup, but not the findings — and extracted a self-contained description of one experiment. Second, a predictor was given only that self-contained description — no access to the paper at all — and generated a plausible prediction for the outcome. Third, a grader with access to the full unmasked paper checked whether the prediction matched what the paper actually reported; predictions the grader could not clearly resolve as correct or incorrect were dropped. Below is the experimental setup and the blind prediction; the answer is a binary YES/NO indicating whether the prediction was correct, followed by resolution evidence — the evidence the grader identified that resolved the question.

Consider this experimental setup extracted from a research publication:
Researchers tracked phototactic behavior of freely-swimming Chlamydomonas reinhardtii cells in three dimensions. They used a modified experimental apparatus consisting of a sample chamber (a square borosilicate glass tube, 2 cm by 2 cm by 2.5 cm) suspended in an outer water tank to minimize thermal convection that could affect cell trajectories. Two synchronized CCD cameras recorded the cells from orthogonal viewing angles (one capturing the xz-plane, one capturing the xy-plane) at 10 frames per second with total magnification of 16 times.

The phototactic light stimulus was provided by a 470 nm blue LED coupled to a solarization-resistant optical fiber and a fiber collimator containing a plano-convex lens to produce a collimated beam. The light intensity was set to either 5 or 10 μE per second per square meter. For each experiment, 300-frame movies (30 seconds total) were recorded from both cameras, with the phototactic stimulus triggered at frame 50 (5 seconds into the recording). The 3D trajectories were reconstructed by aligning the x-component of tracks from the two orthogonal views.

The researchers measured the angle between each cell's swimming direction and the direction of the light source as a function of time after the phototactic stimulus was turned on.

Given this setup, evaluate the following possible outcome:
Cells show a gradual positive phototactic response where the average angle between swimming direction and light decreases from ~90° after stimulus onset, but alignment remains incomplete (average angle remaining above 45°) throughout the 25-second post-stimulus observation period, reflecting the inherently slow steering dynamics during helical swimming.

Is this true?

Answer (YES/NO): NO